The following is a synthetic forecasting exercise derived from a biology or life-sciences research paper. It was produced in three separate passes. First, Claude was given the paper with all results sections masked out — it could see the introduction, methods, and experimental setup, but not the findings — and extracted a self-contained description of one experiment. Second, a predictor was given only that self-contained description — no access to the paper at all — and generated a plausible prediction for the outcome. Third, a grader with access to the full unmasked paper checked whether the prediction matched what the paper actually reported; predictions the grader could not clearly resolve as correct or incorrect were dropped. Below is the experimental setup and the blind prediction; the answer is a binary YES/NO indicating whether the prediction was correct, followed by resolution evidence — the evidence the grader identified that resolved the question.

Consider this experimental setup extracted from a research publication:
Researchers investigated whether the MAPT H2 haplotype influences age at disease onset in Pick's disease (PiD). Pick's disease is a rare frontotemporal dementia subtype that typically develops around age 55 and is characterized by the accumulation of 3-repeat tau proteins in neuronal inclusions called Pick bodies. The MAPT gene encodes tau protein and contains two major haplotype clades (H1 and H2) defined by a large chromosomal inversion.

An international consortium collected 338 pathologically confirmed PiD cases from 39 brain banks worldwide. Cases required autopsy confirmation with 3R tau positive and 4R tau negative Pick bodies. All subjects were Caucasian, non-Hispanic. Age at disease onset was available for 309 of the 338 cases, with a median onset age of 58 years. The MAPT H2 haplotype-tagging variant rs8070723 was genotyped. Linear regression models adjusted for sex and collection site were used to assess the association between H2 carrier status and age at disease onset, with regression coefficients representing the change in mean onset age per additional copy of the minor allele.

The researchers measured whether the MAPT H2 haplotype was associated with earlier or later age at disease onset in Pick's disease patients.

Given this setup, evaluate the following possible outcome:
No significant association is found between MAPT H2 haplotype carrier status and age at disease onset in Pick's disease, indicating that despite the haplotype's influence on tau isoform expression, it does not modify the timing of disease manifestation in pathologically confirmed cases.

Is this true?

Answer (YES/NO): YES